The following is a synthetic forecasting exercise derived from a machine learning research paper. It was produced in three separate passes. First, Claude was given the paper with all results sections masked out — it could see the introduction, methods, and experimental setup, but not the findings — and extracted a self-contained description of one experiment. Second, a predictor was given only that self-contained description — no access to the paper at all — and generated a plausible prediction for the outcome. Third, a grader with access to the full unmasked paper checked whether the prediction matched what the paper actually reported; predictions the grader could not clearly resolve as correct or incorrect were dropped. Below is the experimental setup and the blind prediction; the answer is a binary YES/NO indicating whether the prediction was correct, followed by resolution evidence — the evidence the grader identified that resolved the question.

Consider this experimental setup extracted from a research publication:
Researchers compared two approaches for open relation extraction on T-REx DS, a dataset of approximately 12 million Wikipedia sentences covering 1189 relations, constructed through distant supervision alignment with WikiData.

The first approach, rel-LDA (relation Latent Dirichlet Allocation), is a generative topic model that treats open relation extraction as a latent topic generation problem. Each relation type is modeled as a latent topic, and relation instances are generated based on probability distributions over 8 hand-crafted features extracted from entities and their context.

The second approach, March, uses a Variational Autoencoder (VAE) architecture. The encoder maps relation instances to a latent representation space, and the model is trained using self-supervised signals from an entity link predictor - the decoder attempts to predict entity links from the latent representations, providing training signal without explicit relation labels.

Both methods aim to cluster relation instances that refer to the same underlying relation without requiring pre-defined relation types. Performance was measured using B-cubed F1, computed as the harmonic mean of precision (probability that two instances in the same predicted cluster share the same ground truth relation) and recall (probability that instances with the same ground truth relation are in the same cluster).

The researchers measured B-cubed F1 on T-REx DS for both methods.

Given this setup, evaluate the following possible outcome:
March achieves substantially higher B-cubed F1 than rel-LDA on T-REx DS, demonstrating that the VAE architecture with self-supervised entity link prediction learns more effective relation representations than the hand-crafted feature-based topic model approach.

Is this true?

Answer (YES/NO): NO